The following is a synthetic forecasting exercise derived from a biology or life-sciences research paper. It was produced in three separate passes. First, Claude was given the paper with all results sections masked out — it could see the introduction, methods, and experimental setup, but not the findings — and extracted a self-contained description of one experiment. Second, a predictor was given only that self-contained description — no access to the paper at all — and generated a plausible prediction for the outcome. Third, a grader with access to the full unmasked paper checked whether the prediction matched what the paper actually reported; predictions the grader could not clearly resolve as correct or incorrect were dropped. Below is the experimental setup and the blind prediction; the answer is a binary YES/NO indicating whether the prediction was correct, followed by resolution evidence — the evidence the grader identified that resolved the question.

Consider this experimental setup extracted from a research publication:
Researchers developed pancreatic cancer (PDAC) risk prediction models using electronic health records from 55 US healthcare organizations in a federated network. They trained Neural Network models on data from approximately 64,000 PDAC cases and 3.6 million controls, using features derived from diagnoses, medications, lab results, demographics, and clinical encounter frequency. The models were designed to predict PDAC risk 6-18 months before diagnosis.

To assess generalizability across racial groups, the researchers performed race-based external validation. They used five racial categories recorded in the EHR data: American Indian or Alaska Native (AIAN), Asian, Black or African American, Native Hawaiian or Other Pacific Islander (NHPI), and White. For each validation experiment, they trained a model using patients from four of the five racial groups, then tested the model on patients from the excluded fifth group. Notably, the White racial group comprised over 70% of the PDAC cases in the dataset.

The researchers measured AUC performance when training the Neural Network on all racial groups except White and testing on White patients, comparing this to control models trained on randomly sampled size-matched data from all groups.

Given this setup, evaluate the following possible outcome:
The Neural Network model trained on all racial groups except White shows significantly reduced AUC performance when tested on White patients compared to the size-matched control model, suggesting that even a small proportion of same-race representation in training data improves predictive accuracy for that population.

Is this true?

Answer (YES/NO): NO